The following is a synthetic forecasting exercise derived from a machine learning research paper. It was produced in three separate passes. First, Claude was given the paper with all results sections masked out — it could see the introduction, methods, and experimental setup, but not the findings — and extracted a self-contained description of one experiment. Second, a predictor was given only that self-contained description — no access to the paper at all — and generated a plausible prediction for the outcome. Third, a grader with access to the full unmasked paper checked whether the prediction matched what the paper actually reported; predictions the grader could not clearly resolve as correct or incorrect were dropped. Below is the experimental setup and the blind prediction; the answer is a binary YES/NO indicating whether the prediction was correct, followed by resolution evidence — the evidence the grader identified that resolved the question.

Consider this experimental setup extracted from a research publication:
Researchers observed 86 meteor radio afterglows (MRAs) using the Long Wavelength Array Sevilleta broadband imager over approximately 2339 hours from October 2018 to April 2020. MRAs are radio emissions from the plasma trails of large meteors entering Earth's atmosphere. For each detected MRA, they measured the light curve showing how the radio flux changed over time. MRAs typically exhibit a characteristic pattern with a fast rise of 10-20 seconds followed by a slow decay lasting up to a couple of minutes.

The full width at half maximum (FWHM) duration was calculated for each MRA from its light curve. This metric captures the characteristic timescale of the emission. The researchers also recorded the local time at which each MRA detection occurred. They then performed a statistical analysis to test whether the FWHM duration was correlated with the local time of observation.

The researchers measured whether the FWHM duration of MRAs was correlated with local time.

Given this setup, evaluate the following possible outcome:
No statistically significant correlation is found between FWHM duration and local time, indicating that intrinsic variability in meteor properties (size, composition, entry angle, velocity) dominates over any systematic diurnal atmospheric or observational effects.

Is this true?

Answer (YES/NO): NO